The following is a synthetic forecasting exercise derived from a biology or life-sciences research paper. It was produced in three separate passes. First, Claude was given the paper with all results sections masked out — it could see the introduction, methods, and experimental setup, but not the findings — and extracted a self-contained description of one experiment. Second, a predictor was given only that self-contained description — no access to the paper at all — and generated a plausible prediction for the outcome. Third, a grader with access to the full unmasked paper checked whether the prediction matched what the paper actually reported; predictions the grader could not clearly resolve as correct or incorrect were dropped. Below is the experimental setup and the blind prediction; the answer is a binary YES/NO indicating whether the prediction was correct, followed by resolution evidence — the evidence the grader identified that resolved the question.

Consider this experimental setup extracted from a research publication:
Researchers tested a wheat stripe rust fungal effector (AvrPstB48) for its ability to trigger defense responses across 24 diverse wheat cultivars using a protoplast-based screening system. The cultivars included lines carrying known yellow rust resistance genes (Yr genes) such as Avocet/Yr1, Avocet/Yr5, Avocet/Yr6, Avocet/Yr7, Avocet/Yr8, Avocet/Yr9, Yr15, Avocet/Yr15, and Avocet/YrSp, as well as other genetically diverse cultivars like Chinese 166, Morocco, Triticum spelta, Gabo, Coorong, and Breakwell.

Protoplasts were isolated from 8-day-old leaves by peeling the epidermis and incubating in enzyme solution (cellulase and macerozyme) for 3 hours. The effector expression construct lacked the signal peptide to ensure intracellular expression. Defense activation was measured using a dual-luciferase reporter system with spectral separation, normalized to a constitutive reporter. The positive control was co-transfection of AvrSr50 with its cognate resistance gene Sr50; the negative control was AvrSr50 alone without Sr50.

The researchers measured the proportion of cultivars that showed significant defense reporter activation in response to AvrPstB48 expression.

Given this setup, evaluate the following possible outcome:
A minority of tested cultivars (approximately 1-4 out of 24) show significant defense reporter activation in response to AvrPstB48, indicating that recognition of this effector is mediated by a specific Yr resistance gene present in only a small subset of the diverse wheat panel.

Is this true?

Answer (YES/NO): NO